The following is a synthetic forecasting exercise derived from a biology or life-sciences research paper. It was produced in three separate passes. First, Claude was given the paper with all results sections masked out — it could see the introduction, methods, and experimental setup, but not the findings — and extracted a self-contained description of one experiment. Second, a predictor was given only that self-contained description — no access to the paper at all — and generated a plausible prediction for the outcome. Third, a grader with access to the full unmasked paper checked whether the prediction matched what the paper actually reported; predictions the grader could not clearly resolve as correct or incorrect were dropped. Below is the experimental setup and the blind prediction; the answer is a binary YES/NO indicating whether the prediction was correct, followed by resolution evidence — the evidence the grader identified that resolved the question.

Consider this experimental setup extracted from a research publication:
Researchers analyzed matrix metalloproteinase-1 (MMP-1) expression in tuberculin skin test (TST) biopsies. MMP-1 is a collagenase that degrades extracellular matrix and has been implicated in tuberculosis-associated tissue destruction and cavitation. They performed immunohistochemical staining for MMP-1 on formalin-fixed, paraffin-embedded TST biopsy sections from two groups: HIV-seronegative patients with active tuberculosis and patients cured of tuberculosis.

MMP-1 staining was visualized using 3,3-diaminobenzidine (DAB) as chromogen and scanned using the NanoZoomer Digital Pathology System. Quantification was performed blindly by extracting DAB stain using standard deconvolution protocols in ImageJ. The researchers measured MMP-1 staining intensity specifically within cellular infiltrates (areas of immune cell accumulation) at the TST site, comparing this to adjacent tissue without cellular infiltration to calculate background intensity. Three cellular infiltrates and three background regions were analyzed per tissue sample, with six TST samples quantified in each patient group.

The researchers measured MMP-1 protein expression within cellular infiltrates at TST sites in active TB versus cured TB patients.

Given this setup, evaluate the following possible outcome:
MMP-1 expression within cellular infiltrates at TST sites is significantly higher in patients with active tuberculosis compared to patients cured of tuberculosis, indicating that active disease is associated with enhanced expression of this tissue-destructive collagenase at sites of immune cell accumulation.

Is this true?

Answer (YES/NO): YES